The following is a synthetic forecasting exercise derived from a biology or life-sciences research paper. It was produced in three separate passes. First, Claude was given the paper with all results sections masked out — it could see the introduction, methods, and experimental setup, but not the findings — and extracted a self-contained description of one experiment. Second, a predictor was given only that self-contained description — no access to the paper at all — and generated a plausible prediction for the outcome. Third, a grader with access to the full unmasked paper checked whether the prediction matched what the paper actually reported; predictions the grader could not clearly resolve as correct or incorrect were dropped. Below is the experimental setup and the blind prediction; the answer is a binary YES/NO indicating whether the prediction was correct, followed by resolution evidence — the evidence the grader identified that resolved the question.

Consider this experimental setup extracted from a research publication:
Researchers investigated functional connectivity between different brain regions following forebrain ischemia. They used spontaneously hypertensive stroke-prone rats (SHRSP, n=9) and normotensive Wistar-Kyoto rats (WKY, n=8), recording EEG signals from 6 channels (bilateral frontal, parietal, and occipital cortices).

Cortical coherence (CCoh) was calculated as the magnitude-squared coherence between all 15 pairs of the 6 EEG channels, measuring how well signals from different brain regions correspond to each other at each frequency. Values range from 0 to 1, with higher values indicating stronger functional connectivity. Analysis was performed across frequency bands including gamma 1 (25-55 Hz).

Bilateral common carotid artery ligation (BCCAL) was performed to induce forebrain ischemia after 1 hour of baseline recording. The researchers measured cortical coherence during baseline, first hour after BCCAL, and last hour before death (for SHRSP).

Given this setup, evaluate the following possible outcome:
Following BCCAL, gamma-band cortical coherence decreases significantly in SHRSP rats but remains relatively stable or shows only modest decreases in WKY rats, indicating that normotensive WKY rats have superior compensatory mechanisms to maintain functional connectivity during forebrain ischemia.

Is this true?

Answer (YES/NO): NO